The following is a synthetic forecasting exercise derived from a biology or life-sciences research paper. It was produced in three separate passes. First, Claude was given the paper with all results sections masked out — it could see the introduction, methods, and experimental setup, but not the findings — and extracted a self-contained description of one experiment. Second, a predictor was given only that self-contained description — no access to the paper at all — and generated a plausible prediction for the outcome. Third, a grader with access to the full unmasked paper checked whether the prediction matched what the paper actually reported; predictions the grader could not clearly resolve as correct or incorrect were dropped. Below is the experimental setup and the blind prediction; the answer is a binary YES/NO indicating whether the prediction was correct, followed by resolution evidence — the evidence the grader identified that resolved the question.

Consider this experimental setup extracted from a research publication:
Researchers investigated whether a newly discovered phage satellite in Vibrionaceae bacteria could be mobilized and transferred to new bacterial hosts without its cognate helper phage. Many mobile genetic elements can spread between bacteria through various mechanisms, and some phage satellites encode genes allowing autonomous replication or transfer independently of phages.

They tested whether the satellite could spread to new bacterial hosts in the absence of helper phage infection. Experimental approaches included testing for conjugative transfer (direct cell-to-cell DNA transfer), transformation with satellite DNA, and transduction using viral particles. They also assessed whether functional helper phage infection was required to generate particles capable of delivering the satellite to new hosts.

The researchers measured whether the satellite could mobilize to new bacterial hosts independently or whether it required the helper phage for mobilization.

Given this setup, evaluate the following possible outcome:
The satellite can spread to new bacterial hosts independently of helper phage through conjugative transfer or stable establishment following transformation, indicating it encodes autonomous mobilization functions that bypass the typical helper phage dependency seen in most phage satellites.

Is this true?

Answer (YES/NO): NO